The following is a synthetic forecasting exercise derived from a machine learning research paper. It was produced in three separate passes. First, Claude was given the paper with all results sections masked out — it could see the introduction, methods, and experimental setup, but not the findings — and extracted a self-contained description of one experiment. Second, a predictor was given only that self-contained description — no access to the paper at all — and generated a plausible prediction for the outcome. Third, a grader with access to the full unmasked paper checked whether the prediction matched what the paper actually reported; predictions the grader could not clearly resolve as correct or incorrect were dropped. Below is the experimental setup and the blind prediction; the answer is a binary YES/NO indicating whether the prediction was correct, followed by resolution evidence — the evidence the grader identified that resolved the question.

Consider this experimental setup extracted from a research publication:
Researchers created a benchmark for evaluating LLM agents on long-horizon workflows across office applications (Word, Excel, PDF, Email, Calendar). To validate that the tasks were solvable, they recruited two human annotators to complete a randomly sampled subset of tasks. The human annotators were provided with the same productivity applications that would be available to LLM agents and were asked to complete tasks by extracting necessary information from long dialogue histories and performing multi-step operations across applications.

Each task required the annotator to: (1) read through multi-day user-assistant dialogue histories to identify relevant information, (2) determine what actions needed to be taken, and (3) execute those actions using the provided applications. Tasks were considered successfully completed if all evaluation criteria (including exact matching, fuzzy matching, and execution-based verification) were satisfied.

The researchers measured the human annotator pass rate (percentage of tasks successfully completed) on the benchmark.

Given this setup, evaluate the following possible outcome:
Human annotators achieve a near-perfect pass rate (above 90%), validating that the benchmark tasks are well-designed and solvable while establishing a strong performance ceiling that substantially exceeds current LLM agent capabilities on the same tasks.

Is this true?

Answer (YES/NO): YES